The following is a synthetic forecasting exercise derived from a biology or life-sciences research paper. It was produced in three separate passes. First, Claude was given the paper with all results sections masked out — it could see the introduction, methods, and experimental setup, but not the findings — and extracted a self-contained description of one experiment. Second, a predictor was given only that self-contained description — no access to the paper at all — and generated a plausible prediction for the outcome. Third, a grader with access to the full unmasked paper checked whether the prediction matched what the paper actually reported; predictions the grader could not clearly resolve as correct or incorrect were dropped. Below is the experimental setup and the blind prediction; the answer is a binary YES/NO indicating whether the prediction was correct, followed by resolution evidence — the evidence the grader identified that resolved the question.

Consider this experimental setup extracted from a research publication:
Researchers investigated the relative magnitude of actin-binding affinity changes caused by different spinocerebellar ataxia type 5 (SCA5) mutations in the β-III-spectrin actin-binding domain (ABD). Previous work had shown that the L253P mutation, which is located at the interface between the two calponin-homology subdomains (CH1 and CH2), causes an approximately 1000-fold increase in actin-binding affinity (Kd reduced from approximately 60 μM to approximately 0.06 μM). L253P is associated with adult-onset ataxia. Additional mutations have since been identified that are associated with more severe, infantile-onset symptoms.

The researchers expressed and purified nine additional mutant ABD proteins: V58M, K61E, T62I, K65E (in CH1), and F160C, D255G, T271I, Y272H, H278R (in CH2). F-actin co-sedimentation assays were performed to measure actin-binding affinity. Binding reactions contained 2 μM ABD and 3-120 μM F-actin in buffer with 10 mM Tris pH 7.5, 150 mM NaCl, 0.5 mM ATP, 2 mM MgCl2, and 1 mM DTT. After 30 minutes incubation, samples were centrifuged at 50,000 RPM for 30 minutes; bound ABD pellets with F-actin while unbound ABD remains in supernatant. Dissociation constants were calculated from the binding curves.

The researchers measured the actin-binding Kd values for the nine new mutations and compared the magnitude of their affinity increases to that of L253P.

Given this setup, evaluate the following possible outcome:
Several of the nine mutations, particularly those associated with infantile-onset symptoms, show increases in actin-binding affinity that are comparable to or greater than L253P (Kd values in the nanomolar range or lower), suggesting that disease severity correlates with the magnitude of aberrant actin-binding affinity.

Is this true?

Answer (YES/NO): NO